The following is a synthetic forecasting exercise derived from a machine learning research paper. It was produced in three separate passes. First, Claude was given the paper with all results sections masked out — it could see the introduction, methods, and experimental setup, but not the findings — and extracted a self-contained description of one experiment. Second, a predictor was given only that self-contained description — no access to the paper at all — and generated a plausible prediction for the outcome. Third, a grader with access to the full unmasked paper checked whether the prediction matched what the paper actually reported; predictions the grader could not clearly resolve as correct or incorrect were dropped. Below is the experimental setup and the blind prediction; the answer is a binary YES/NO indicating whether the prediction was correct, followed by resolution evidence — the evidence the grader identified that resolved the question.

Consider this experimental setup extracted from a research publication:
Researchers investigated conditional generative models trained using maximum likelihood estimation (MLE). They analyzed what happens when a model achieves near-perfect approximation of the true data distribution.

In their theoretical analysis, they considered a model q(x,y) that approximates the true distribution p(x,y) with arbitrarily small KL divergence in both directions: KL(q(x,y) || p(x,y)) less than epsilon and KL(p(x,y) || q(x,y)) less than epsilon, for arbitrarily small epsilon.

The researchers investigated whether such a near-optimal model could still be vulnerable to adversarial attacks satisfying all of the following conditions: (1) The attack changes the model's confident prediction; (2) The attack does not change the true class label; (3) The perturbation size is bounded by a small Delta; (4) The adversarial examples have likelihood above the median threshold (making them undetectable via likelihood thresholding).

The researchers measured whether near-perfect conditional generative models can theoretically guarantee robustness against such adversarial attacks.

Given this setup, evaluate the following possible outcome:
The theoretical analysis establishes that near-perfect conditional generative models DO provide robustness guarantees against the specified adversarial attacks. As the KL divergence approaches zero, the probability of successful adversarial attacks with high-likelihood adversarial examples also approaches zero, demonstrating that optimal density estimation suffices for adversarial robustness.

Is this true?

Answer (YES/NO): NO